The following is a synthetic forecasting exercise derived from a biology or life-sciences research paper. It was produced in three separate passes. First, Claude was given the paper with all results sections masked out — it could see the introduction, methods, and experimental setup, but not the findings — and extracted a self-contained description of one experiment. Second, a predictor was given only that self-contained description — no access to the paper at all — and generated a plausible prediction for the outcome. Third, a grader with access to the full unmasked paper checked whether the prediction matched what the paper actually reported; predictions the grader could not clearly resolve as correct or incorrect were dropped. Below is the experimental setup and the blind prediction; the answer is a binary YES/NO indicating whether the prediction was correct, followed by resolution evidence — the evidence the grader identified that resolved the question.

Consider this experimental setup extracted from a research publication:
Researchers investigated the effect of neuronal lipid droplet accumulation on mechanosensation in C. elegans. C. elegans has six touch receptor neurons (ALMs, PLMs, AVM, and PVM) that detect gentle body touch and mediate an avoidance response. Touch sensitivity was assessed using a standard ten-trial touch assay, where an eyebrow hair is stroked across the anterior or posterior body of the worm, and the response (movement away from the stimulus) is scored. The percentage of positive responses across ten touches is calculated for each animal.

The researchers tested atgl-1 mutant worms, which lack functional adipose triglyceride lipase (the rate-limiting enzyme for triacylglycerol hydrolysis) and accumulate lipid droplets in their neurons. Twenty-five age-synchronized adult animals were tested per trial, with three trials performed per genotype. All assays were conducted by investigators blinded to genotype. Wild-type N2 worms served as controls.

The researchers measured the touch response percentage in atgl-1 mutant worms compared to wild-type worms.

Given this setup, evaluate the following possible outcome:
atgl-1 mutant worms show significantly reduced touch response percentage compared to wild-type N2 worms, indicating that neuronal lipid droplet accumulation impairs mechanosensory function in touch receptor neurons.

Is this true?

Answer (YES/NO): YES